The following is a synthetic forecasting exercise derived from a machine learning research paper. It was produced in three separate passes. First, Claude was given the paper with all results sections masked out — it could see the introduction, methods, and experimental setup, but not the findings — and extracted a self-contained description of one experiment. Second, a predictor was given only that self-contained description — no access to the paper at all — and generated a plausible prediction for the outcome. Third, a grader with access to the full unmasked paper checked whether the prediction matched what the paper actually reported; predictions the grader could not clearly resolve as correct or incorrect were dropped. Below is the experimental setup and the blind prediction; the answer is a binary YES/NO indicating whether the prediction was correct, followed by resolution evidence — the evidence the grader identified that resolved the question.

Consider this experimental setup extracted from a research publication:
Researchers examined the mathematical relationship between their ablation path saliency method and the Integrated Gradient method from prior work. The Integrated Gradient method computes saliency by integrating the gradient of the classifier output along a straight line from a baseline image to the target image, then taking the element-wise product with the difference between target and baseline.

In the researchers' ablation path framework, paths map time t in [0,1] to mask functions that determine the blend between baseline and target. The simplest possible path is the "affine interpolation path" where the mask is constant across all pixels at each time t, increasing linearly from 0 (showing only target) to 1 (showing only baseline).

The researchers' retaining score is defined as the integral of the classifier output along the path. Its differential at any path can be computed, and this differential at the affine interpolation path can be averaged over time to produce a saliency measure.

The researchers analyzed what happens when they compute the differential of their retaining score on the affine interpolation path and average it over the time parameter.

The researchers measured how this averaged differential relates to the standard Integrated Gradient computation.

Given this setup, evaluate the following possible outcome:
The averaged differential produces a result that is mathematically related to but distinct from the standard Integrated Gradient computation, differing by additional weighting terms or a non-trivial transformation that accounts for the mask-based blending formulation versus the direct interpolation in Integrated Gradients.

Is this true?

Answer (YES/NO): NO